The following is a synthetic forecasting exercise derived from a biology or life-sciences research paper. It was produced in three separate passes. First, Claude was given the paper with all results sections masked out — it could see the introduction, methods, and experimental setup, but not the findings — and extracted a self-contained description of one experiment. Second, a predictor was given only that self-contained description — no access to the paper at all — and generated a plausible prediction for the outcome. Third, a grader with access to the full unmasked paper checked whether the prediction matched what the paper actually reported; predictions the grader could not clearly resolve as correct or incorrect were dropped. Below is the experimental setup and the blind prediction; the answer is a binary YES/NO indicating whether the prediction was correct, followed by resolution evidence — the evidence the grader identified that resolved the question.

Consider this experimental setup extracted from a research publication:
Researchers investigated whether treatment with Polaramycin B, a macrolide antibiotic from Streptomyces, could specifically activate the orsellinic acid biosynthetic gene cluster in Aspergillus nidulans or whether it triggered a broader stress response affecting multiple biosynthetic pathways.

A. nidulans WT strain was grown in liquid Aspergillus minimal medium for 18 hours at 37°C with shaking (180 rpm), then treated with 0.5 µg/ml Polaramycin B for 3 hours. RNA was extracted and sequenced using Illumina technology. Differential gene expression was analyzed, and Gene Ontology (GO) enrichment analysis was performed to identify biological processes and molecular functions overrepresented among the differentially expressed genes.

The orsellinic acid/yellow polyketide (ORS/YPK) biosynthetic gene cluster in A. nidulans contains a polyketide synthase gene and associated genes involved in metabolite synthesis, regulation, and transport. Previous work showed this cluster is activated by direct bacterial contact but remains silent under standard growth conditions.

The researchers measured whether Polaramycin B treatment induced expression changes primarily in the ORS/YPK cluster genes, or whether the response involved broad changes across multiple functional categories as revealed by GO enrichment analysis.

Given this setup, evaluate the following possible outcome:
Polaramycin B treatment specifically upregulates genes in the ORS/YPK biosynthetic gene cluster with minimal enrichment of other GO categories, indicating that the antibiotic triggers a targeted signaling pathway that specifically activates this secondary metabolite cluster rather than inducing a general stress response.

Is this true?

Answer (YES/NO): NO